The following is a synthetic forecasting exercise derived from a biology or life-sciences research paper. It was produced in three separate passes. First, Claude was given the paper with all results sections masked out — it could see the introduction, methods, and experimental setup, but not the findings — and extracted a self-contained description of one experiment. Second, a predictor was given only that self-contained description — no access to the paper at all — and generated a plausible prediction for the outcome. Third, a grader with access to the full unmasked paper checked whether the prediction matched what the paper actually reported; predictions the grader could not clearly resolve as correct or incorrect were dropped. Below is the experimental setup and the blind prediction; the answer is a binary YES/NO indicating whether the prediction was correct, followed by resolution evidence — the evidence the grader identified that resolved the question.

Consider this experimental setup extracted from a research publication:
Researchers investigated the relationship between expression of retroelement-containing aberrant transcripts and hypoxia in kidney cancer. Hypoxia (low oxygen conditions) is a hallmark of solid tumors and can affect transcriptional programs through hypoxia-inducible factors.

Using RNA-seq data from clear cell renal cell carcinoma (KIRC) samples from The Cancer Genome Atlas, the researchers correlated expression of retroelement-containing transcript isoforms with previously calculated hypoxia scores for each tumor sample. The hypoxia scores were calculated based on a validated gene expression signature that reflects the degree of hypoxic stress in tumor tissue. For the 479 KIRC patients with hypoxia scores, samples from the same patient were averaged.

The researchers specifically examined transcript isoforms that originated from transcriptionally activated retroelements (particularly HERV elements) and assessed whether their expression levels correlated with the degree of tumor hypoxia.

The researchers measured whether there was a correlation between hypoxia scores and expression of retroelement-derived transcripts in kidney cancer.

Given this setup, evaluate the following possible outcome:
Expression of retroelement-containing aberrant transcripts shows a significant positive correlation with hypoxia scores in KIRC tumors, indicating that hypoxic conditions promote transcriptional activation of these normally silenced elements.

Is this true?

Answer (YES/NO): YES